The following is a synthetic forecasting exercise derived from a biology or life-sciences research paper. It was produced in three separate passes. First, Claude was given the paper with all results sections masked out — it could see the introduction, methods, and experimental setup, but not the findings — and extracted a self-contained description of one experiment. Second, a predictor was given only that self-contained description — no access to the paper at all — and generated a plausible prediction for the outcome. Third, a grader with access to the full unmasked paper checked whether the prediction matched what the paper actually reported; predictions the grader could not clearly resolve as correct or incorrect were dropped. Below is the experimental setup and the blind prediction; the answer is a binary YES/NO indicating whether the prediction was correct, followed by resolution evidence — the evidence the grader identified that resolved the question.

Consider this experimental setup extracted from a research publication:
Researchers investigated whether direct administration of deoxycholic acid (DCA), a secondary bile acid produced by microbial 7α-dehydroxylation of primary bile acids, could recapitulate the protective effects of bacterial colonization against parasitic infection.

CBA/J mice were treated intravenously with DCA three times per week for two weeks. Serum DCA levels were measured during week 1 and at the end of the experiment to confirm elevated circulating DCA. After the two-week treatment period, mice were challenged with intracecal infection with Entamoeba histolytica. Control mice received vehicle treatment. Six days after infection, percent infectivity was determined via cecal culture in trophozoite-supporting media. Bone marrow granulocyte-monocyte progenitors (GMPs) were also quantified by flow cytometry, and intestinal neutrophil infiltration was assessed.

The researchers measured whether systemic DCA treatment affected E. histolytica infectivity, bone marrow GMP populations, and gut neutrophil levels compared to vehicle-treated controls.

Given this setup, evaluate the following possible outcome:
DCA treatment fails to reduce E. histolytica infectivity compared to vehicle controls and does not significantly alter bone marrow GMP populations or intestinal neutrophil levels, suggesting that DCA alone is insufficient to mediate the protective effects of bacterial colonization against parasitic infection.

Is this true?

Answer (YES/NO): NO